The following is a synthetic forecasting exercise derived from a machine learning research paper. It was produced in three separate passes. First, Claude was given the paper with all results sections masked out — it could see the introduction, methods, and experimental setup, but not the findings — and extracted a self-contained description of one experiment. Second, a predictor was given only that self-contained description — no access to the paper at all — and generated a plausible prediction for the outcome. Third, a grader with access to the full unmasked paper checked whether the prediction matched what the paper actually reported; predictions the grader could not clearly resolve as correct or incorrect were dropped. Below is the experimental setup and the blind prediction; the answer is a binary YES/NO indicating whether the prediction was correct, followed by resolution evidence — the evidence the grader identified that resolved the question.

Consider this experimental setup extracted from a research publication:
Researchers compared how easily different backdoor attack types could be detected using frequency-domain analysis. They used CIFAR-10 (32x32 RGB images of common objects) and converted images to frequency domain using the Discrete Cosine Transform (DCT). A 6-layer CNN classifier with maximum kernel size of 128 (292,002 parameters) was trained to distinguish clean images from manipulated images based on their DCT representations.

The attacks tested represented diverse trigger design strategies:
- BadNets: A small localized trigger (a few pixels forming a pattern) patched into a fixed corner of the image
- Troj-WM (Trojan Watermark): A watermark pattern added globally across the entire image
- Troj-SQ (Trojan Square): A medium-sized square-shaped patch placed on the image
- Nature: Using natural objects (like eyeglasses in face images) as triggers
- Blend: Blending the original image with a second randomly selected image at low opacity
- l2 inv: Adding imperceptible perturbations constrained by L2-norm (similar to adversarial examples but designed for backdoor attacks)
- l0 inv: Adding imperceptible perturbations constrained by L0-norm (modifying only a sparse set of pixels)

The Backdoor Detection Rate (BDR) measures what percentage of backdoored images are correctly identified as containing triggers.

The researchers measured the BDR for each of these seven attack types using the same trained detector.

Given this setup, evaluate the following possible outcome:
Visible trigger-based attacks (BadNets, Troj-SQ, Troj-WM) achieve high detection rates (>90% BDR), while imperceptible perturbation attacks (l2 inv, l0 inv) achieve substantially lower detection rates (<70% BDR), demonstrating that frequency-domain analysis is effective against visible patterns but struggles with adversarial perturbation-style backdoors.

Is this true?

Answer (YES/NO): NO